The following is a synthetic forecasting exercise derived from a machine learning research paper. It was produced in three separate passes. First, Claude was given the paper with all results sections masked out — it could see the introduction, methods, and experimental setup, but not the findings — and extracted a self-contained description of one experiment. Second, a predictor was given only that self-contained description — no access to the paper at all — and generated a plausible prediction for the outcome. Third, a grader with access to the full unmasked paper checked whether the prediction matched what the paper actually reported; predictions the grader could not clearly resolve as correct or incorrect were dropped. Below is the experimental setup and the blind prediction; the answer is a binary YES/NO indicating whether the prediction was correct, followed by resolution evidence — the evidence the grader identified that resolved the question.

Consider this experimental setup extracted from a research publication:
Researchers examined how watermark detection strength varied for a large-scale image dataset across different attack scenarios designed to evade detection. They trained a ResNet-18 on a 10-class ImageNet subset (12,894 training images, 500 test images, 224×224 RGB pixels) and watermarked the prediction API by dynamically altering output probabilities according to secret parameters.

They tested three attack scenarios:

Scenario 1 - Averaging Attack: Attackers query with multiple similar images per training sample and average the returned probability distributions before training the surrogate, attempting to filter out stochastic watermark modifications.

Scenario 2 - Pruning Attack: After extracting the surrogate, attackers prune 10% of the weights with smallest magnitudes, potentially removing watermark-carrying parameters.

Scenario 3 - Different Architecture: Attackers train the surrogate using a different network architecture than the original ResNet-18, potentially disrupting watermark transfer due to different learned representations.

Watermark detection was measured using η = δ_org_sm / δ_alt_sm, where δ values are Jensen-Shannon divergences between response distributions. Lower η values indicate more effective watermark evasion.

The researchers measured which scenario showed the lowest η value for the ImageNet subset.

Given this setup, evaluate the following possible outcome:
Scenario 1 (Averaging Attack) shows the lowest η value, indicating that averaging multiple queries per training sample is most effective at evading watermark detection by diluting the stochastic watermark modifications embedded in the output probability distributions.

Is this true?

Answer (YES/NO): NO